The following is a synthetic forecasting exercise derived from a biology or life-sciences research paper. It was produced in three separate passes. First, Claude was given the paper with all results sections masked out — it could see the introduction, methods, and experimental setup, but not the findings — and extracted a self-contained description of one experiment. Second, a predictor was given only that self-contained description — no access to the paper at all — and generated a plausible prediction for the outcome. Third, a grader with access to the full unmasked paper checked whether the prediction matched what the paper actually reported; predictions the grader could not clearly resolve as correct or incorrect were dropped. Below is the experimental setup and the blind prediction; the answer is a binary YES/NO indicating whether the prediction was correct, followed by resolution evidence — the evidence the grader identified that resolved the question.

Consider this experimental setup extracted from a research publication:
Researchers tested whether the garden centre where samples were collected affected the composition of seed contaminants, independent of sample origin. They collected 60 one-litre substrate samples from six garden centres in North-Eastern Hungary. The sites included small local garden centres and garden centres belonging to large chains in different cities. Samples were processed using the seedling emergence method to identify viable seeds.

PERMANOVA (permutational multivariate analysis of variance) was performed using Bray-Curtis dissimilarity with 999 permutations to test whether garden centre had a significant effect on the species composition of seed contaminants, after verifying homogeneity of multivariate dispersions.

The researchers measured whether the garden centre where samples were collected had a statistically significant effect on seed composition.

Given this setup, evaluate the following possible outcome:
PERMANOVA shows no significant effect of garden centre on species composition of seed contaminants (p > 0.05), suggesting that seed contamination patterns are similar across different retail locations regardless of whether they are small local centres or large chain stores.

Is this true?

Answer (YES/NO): NO